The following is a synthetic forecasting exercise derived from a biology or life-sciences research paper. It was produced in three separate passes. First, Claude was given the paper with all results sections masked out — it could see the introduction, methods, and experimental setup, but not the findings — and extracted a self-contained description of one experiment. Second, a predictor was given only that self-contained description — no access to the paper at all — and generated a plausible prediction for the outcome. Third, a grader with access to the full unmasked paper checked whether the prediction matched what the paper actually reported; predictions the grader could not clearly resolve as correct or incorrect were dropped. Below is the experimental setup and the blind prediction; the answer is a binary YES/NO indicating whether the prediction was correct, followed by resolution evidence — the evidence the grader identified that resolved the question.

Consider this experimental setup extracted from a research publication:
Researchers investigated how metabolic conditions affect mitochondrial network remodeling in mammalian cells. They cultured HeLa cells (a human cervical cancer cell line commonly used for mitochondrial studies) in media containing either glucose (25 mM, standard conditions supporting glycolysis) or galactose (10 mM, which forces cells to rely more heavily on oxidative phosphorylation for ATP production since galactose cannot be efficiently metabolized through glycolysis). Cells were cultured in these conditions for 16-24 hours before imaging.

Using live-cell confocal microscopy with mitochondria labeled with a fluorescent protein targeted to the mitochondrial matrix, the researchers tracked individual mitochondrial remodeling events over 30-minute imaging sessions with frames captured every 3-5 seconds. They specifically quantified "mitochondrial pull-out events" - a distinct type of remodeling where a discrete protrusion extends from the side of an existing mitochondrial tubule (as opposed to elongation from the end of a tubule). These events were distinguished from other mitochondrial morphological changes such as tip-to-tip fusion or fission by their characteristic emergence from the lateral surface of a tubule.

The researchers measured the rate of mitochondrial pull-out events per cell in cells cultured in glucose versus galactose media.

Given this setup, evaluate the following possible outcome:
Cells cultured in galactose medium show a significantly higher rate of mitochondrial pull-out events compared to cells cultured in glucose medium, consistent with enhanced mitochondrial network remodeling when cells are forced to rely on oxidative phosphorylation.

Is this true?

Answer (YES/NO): YES